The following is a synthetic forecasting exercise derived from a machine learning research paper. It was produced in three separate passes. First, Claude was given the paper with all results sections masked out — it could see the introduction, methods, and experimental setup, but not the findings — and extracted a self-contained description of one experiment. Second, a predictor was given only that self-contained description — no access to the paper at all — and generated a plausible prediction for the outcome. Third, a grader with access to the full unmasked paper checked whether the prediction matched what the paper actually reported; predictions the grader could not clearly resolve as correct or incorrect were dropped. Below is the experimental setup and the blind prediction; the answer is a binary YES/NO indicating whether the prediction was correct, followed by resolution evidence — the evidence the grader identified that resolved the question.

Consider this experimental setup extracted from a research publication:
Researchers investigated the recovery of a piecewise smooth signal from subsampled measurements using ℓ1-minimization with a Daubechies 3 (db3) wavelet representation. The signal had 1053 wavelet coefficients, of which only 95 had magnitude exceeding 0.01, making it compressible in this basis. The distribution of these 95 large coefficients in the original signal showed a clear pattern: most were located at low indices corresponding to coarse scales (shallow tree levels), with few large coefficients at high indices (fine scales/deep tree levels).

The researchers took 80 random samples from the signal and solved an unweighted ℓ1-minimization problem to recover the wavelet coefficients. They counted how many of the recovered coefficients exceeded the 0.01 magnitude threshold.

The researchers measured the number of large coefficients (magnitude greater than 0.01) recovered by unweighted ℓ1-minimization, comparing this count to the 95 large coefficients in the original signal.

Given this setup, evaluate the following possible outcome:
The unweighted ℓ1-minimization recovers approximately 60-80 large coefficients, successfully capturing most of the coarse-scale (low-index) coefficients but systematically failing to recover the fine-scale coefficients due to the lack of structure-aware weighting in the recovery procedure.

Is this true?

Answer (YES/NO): NO